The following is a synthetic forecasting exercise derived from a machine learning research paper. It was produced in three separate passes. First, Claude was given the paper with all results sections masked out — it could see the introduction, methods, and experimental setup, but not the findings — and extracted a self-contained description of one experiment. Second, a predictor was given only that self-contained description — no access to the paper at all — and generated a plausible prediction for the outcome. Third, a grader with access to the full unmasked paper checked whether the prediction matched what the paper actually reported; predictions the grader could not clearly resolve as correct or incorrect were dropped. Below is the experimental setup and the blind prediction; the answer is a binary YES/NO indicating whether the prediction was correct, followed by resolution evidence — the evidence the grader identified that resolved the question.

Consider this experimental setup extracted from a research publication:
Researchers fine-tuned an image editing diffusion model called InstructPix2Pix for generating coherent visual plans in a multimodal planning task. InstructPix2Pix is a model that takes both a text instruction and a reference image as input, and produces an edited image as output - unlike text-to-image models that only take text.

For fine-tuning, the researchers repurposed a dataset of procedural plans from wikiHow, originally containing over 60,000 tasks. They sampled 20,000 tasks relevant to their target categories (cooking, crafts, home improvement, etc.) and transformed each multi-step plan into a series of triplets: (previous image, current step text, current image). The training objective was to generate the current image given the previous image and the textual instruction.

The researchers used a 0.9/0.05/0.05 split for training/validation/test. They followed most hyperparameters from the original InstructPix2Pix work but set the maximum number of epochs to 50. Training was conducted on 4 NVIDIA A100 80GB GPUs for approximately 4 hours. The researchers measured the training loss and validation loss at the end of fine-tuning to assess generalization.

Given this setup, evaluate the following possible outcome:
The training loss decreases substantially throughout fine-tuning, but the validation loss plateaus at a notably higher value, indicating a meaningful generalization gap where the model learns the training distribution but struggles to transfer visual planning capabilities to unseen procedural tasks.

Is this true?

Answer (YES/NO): NO